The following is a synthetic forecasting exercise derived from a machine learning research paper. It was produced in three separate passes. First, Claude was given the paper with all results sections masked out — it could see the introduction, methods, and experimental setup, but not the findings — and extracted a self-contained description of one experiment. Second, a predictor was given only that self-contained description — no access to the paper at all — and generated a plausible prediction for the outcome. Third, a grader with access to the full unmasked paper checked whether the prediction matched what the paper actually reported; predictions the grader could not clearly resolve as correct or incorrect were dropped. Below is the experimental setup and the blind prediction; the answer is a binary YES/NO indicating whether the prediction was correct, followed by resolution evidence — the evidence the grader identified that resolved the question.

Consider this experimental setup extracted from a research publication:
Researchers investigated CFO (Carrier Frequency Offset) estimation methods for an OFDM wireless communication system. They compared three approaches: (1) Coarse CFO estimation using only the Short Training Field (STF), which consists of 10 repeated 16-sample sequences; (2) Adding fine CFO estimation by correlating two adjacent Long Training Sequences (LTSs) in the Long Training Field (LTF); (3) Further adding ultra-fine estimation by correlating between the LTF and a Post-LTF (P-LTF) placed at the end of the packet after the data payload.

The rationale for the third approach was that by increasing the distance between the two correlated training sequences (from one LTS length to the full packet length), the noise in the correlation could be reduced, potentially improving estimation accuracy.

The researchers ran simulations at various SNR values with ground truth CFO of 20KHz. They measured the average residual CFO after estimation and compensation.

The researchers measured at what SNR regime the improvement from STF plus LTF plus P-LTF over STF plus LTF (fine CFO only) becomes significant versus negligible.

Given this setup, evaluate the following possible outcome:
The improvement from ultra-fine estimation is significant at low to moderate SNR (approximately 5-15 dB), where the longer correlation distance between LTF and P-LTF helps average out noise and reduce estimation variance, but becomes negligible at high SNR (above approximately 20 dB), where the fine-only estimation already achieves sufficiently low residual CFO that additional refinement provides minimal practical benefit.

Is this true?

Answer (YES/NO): NO